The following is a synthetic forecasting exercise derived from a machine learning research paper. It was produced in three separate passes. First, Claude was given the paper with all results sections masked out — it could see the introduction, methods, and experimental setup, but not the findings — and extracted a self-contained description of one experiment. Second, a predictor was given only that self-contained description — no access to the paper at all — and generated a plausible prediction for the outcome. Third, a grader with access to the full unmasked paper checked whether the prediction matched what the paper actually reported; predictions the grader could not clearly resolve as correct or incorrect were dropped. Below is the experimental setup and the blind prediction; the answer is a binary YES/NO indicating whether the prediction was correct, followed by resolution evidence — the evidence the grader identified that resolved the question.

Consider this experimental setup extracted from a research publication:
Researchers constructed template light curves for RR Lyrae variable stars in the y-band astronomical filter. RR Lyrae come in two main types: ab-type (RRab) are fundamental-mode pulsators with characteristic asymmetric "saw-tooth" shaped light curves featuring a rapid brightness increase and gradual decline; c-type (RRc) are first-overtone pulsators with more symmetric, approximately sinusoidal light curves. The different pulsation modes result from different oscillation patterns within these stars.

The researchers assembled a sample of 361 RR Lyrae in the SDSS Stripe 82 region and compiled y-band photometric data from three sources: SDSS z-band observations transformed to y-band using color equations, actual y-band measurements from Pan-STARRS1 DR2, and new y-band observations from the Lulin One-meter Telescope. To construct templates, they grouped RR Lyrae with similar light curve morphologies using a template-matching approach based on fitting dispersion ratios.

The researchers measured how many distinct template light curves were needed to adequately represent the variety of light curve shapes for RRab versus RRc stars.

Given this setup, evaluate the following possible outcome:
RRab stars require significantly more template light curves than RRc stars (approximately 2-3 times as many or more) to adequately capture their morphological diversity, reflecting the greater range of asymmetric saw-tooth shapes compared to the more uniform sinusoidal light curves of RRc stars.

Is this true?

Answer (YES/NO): YES